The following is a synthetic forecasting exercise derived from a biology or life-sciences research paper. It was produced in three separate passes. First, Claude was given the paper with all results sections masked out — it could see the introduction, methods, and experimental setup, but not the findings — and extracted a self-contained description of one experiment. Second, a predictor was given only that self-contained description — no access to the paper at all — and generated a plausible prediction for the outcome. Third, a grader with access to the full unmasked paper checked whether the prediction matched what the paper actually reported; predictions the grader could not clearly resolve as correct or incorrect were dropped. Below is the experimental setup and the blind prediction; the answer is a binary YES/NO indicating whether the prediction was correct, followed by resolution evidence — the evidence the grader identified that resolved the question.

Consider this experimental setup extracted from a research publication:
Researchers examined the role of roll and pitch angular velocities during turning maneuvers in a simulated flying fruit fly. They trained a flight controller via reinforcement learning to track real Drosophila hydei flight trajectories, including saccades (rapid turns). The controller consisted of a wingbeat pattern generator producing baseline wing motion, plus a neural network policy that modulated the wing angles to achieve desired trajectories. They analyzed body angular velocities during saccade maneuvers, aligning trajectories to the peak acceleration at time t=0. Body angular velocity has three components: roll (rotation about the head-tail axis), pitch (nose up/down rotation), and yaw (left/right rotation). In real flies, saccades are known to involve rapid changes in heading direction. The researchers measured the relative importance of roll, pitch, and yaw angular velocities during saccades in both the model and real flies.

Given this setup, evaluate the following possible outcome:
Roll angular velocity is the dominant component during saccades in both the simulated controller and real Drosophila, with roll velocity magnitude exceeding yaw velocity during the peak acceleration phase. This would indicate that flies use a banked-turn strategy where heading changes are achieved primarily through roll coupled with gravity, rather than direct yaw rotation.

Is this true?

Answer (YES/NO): NO